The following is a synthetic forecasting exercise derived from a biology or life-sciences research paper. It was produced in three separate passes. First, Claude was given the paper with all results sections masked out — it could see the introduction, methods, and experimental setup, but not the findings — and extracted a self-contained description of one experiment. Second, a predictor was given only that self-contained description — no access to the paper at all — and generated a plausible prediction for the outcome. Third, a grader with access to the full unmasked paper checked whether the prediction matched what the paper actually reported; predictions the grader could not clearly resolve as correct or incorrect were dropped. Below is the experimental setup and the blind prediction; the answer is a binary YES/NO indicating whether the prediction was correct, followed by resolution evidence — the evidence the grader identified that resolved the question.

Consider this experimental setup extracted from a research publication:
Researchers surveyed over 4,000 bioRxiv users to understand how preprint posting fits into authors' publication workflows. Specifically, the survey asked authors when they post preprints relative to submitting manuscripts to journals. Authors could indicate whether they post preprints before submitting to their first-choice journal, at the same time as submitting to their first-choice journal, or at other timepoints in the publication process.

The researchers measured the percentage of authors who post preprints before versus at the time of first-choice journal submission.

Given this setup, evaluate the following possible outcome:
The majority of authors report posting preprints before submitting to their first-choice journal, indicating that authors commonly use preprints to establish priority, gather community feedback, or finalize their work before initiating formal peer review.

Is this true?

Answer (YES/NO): NO